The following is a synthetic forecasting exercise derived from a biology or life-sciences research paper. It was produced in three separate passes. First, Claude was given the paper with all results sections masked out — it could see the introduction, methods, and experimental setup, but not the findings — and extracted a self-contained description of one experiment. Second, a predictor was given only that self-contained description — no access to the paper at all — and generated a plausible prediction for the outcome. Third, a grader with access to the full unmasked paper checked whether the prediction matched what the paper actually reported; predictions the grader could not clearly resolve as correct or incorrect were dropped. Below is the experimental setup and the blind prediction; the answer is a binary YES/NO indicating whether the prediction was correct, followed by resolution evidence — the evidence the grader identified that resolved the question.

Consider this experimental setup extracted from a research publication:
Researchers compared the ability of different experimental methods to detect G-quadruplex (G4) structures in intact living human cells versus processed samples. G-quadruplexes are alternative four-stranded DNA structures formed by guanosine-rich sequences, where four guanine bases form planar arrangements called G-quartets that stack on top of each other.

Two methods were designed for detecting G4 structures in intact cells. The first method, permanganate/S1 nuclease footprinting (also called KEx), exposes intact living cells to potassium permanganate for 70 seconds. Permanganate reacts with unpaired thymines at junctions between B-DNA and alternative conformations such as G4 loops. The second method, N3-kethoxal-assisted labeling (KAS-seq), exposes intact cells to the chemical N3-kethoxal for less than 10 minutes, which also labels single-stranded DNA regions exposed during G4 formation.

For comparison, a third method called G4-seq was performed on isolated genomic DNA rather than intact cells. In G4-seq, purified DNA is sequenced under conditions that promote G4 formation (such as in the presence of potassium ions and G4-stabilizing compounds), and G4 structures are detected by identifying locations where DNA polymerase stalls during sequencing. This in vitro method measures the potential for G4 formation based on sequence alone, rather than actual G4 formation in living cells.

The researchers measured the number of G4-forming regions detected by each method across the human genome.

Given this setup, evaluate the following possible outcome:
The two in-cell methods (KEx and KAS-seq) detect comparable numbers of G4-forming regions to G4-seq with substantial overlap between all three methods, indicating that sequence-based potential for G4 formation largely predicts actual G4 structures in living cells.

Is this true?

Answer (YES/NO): NO